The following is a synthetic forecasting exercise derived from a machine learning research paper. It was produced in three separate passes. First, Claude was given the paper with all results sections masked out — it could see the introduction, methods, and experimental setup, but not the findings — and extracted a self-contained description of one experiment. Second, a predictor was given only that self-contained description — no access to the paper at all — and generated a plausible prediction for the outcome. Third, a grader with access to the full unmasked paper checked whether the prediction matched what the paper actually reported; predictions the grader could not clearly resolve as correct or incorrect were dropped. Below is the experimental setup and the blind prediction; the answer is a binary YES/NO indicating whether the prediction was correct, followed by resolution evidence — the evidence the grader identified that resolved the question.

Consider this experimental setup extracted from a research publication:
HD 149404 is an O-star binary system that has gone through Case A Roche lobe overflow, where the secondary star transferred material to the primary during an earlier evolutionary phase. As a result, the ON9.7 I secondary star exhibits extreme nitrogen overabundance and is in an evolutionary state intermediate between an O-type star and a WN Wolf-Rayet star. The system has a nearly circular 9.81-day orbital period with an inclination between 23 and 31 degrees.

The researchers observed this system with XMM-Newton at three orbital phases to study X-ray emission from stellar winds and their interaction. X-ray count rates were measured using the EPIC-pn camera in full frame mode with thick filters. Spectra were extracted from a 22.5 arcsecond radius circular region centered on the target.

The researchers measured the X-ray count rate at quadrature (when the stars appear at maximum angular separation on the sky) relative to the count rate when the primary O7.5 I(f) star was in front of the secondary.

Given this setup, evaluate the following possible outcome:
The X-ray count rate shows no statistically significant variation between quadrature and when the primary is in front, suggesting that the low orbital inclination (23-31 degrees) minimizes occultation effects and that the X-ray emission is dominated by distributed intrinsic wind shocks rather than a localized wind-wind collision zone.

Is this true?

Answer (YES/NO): NO